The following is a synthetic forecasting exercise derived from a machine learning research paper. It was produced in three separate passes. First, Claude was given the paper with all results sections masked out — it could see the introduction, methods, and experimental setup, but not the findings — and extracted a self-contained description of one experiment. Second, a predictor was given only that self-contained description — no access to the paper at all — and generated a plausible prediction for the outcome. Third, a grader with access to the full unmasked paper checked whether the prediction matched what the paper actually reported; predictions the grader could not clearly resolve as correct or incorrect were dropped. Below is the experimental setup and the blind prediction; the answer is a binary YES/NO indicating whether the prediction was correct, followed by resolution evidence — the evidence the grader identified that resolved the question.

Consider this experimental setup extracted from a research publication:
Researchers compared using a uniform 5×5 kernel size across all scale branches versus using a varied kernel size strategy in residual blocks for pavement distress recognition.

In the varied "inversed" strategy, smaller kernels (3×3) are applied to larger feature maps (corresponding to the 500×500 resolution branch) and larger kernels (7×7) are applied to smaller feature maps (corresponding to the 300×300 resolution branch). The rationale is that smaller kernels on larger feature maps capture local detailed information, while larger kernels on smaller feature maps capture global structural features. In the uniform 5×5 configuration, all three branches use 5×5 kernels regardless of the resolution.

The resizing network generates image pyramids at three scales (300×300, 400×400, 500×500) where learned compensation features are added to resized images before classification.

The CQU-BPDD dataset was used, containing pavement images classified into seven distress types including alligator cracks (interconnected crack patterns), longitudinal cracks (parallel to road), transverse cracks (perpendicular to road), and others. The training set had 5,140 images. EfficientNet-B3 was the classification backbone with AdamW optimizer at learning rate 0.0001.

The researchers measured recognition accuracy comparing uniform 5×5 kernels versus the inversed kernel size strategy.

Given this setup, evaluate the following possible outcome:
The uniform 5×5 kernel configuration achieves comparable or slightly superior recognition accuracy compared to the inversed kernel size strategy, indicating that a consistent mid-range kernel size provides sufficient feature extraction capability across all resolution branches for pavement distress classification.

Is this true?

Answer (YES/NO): NO